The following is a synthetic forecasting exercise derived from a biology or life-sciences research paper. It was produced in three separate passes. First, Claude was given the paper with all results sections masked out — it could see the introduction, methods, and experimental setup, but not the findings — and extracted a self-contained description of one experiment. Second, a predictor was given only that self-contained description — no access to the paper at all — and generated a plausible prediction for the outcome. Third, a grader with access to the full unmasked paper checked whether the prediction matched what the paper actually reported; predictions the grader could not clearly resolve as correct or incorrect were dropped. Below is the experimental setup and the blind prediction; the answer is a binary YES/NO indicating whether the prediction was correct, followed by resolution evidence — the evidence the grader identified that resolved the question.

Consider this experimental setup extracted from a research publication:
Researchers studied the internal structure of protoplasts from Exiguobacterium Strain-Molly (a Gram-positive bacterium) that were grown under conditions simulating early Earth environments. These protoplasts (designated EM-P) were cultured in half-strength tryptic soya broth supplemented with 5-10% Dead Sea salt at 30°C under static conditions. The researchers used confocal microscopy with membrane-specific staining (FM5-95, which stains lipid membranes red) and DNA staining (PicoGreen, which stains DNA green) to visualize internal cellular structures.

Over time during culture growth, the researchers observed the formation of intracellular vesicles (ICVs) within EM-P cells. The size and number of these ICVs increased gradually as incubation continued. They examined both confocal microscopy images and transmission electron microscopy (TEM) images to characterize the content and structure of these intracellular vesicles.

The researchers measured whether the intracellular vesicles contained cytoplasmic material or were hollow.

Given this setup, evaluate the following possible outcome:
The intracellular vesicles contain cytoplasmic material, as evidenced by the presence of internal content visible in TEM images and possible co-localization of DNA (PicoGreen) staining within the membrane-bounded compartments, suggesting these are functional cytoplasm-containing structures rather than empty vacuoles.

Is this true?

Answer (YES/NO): NO